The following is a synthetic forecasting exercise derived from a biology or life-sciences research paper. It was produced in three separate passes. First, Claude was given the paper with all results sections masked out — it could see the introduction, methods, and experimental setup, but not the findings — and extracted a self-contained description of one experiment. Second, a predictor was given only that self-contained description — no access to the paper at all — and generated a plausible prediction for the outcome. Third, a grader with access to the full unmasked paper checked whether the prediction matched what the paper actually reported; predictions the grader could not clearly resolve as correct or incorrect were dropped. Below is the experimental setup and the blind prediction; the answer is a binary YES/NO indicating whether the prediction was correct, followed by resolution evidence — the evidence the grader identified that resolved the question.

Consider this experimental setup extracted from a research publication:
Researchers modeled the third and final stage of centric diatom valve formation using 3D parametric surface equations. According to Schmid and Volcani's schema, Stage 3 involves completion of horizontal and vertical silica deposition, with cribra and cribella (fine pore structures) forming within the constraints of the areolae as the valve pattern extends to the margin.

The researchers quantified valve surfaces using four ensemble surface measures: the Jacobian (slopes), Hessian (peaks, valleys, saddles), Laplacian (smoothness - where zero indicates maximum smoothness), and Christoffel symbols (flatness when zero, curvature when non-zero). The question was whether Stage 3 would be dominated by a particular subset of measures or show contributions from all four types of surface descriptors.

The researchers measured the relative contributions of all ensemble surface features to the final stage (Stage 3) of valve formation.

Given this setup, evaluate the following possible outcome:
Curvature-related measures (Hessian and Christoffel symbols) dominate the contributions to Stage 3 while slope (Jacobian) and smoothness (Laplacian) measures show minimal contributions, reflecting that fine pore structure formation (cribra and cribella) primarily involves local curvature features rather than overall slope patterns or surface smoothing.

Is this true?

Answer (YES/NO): NO